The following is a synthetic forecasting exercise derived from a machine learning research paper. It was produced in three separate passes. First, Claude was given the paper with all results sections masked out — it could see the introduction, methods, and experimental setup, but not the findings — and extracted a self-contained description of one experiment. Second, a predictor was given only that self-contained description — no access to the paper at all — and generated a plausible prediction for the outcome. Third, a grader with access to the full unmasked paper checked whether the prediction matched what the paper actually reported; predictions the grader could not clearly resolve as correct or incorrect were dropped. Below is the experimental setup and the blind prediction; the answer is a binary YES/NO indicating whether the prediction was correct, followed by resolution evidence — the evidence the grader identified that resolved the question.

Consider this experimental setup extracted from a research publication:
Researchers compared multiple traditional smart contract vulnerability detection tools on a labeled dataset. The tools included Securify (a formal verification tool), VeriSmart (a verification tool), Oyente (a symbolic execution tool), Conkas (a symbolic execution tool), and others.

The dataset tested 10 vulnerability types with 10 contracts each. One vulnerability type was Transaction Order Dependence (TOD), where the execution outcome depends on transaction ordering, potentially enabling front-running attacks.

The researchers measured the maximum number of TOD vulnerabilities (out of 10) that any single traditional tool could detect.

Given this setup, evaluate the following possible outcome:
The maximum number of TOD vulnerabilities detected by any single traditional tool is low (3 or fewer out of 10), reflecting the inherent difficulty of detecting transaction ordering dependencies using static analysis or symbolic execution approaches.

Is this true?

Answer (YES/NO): NO